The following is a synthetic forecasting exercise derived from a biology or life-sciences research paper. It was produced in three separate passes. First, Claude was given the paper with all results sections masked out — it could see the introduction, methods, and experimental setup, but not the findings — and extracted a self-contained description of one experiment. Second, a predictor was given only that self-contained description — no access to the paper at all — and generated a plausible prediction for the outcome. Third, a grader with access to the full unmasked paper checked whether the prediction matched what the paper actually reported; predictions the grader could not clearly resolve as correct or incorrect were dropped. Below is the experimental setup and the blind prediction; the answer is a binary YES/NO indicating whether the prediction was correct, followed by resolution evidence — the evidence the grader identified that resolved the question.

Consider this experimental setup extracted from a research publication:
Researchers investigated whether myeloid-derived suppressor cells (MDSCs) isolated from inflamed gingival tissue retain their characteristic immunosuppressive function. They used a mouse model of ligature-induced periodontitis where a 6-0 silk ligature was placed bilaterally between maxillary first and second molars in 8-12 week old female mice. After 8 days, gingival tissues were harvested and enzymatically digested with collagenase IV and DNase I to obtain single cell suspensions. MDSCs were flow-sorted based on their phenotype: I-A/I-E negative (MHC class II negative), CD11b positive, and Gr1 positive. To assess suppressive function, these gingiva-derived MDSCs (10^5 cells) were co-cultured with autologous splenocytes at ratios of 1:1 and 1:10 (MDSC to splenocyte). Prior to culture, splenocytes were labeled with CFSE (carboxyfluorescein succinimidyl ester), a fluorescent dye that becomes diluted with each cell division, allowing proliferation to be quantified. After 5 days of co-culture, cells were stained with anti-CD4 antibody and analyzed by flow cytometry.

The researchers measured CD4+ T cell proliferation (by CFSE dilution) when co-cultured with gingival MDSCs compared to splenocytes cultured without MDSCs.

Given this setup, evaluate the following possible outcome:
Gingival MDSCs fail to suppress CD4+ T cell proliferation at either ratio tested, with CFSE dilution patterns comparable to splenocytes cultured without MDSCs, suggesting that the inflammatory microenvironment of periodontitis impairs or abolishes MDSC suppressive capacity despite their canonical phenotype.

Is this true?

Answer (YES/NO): NO